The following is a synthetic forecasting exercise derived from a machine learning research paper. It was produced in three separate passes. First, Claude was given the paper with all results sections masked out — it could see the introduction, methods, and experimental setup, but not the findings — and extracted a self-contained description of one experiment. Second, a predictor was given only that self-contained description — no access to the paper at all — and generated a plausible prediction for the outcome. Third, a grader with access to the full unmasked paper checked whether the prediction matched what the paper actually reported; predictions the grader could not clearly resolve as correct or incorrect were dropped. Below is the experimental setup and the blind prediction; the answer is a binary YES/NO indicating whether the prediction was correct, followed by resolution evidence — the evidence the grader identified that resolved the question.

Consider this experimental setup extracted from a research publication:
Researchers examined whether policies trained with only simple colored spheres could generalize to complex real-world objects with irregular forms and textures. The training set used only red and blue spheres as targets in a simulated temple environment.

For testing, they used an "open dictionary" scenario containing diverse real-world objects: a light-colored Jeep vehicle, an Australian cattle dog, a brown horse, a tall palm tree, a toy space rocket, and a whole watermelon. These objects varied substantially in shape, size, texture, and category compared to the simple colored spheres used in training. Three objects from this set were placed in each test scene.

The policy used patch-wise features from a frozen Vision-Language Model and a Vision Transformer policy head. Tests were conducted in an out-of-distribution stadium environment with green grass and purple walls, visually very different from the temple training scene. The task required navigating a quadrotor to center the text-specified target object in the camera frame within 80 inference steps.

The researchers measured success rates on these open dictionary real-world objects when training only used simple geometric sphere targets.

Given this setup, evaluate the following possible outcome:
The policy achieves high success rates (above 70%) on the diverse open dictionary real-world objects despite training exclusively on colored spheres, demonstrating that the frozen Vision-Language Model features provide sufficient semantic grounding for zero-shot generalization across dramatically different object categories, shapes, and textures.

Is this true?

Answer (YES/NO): YES